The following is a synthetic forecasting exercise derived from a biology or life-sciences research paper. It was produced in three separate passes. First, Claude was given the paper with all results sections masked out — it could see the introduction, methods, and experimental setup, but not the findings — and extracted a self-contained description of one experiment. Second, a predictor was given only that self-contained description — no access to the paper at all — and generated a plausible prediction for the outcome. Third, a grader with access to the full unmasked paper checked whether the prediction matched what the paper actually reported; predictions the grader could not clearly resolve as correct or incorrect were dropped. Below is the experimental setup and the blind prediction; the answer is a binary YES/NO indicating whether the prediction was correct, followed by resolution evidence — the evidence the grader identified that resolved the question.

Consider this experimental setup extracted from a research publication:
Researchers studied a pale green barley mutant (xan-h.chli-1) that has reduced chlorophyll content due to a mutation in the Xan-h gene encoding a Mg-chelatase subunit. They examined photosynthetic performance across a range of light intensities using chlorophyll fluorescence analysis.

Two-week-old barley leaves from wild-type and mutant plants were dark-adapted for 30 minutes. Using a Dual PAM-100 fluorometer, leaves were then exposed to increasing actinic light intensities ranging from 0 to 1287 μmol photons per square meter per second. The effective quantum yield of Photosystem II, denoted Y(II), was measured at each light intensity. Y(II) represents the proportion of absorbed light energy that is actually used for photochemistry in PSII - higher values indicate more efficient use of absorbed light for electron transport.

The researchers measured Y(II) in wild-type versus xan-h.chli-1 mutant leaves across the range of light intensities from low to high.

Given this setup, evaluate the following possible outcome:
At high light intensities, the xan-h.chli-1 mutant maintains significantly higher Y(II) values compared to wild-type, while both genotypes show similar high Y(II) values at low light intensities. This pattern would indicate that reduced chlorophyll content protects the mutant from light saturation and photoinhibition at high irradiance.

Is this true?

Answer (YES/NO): NO